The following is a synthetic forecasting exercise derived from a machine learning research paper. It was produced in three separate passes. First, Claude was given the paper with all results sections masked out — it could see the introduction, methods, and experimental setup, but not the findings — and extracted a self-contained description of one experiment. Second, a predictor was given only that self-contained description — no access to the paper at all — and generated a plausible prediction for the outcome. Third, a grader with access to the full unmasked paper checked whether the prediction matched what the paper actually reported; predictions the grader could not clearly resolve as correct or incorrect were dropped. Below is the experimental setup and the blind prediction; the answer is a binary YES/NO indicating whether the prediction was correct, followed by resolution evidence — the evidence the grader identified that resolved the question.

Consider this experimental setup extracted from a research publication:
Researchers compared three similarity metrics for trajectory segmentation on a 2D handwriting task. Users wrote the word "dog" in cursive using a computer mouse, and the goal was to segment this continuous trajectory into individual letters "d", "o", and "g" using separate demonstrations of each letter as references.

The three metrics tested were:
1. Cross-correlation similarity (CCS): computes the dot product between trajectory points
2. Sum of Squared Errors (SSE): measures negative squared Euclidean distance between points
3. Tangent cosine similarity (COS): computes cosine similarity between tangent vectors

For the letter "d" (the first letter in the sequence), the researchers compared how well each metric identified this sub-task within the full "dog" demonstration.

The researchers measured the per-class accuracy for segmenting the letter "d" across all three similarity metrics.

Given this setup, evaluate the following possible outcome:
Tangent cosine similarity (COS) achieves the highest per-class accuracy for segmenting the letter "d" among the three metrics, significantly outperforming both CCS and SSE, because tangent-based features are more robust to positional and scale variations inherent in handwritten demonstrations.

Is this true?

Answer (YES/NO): NO